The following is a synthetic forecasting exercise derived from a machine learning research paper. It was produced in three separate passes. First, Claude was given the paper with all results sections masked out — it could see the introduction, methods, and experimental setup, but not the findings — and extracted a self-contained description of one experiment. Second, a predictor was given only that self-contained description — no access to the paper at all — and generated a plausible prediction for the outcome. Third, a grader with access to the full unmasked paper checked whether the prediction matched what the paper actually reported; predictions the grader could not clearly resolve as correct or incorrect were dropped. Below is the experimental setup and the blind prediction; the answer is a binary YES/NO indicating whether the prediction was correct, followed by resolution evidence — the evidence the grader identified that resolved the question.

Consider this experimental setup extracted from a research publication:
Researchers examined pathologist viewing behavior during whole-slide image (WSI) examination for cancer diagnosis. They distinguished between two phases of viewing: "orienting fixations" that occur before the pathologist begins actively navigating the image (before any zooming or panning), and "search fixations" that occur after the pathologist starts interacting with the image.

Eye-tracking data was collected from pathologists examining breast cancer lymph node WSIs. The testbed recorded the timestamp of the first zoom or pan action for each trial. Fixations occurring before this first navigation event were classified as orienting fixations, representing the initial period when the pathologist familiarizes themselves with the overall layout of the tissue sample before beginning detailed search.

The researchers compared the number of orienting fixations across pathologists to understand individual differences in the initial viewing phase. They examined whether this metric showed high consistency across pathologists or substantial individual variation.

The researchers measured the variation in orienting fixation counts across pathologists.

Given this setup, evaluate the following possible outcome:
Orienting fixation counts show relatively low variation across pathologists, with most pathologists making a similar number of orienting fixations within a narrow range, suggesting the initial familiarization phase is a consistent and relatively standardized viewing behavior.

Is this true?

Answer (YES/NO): NO